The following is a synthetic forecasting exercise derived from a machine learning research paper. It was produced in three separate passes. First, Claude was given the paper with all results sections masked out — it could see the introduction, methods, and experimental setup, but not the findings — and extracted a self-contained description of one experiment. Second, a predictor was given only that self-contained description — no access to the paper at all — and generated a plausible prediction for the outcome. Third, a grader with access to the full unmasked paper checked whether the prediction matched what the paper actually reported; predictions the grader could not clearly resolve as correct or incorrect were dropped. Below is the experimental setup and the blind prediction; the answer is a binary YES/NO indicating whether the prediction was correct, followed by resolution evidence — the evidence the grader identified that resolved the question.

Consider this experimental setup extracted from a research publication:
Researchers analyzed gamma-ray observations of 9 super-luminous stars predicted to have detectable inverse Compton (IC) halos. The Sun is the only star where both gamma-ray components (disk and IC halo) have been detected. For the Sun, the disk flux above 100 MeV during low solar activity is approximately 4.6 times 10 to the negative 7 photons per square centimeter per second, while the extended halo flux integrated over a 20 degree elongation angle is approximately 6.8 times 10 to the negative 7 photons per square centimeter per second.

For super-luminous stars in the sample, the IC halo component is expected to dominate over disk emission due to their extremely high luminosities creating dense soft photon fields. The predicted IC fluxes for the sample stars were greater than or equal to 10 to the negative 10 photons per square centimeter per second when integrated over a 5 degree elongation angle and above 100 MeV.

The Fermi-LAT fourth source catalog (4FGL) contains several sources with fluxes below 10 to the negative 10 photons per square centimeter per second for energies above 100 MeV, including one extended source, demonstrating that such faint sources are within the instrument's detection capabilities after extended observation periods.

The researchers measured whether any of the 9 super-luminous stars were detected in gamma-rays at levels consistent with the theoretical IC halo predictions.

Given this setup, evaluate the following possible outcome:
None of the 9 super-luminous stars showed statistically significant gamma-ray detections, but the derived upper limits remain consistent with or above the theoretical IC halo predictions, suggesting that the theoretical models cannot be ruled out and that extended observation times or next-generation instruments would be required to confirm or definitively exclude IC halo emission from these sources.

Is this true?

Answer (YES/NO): NO